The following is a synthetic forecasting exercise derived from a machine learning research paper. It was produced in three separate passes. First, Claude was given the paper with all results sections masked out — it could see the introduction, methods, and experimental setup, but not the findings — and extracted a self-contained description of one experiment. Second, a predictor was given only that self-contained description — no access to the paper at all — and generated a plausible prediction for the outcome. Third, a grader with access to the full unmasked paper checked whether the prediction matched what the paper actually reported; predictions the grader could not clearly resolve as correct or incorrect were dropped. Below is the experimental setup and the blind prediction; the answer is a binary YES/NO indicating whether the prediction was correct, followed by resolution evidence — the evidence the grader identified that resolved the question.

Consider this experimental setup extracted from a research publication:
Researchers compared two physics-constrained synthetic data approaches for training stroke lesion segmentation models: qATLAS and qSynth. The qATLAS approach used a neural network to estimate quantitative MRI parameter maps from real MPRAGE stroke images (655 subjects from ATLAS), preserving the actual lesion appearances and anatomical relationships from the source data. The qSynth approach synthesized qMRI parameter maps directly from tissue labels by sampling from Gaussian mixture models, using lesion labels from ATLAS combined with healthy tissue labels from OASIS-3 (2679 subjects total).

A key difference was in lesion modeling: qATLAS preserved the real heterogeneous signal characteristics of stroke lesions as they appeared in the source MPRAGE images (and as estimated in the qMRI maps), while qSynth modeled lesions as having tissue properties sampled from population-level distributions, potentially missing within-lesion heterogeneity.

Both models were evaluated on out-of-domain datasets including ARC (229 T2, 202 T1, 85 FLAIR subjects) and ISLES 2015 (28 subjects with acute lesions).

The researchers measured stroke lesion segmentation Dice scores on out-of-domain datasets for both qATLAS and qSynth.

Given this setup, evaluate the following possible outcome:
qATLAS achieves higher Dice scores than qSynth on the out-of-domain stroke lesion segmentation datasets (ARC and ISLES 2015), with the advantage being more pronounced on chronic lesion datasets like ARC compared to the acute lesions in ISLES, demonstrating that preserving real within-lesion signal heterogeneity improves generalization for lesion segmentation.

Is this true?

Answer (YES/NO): NO